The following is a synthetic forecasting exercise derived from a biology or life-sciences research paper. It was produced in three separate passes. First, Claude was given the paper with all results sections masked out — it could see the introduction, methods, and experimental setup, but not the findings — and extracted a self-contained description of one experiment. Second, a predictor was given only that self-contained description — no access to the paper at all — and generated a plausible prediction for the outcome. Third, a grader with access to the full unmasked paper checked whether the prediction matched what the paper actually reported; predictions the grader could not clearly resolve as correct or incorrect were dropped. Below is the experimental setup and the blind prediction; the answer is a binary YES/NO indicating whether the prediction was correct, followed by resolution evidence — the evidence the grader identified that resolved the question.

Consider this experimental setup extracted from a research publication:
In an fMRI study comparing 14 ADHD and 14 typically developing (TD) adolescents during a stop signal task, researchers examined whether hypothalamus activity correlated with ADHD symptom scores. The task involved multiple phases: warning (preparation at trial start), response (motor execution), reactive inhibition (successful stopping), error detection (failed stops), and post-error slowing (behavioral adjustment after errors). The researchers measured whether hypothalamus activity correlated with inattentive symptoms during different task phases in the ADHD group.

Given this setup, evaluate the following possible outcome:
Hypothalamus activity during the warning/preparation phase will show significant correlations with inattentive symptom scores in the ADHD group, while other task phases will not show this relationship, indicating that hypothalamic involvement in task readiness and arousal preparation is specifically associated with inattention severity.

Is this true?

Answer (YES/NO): NO